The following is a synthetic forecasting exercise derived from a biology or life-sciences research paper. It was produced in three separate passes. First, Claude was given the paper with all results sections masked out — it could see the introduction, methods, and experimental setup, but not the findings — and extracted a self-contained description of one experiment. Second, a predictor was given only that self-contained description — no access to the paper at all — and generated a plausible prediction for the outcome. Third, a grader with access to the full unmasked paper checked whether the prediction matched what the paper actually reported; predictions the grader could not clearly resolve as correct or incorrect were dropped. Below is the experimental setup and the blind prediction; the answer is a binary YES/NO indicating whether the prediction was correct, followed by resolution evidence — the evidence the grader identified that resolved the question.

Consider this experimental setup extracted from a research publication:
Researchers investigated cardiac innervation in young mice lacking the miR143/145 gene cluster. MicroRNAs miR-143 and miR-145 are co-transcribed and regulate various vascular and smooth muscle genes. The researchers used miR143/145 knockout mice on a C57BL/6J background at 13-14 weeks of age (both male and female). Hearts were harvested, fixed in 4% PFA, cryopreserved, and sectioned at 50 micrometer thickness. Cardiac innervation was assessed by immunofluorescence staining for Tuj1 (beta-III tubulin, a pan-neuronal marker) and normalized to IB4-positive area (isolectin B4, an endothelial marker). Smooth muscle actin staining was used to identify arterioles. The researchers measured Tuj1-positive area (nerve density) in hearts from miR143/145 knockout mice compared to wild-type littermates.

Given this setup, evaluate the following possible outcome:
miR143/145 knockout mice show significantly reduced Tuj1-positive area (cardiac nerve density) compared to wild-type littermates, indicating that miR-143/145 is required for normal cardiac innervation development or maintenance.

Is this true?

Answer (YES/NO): YES